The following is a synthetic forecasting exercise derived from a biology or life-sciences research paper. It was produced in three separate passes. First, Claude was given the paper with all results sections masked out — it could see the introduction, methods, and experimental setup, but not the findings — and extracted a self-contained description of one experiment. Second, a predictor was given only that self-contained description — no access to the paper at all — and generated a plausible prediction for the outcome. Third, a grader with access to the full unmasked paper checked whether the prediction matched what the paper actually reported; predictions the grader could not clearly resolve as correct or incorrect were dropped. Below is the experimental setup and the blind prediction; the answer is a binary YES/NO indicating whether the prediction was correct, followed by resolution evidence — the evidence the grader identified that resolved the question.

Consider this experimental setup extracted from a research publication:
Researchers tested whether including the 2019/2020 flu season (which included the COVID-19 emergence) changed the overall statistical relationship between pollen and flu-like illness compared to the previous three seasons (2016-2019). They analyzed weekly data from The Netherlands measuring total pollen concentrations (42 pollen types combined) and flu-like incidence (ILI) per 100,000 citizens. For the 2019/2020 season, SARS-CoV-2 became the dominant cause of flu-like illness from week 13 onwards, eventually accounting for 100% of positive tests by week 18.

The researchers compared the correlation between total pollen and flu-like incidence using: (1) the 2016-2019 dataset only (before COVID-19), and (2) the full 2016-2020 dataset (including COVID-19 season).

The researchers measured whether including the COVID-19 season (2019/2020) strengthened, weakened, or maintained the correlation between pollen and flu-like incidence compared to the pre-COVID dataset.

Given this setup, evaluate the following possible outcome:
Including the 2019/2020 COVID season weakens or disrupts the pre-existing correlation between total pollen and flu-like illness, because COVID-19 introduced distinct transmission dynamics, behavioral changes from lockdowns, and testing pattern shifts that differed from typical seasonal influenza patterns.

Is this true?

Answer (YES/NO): NO